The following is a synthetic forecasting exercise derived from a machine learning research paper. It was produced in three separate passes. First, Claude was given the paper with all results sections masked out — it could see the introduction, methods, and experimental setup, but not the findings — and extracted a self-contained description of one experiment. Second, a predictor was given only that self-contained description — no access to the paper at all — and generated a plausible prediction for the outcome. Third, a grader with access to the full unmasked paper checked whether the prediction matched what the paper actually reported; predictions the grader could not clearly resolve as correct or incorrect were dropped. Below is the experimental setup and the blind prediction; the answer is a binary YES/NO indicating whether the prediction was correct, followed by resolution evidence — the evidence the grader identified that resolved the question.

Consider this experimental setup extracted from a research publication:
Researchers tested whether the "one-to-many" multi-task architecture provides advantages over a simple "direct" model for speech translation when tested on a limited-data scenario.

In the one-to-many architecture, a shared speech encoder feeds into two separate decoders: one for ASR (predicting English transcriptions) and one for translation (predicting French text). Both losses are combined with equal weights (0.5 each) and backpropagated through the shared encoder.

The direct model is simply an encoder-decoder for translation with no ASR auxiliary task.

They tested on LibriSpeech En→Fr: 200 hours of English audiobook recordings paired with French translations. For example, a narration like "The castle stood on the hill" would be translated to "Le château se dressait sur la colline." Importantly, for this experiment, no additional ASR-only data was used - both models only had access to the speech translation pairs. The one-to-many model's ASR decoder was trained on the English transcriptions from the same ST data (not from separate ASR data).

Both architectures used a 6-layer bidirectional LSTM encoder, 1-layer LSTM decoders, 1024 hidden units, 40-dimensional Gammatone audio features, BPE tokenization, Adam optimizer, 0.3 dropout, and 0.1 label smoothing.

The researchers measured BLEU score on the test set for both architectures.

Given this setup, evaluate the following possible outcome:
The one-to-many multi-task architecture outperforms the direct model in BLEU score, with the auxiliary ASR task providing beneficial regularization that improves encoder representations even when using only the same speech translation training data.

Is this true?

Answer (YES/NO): NO